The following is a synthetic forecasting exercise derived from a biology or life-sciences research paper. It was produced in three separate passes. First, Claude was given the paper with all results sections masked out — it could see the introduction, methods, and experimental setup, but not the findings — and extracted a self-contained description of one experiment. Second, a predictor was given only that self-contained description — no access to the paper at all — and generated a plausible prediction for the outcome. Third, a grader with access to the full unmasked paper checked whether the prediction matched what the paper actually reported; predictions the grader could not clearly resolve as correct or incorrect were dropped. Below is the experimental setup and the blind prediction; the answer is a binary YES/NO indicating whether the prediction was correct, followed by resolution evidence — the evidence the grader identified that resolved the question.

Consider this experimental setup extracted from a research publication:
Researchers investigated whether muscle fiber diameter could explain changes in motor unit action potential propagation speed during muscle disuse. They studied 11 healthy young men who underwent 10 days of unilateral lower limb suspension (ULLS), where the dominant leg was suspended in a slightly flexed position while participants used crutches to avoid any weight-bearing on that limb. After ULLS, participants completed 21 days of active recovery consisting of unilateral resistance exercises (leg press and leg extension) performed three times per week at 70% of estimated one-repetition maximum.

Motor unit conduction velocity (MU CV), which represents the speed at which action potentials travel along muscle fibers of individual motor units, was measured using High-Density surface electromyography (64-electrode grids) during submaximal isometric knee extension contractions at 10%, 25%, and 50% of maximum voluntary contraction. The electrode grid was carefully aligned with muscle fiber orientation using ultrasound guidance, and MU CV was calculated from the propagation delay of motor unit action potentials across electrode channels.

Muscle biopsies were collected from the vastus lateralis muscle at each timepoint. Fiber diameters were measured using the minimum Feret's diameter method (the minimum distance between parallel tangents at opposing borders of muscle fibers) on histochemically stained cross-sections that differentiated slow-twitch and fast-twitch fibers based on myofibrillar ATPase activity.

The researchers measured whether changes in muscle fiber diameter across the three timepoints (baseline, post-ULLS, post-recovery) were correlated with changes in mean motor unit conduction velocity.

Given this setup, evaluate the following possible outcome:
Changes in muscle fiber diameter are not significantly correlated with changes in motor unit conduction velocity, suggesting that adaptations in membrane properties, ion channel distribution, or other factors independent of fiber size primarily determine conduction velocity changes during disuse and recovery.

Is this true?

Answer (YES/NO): YES